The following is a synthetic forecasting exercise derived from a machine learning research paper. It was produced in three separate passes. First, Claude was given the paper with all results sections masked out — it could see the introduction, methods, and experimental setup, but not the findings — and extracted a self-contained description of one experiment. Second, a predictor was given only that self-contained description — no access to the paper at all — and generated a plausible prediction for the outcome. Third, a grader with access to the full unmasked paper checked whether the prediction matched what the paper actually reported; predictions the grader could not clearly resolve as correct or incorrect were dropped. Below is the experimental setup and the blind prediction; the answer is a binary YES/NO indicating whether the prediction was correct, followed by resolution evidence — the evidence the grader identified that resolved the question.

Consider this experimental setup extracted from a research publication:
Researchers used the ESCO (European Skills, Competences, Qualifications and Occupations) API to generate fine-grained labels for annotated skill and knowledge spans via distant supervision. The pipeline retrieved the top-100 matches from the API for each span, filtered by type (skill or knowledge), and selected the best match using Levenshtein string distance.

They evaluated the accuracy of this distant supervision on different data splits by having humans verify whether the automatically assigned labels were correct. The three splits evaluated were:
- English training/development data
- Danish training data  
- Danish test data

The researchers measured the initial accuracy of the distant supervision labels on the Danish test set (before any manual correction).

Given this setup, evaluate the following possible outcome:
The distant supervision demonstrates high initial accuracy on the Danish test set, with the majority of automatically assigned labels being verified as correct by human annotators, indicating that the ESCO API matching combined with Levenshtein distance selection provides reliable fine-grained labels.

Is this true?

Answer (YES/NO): NO